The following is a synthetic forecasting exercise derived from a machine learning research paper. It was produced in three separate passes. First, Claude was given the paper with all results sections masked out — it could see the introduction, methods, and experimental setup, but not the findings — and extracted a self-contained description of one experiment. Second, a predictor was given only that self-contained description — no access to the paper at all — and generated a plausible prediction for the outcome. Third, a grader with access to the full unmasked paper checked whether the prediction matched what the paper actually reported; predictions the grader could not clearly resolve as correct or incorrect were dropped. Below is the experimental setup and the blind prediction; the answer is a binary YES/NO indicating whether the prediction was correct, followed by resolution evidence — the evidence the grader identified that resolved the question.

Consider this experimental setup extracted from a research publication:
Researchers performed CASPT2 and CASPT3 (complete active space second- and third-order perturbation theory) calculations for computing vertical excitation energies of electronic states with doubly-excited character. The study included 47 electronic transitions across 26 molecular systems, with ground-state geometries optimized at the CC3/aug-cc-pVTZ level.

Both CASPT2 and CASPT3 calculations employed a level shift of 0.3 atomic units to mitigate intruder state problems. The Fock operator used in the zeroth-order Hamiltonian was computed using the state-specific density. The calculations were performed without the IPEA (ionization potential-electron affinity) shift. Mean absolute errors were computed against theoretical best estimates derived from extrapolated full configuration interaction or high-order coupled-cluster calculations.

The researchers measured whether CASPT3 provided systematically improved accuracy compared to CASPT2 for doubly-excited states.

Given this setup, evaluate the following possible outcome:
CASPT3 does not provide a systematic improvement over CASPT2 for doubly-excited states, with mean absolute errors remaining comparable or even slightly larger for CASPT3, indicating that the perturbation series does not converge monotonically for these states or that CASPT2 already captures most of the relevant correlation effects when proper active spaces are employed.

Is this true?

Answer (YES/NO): NO